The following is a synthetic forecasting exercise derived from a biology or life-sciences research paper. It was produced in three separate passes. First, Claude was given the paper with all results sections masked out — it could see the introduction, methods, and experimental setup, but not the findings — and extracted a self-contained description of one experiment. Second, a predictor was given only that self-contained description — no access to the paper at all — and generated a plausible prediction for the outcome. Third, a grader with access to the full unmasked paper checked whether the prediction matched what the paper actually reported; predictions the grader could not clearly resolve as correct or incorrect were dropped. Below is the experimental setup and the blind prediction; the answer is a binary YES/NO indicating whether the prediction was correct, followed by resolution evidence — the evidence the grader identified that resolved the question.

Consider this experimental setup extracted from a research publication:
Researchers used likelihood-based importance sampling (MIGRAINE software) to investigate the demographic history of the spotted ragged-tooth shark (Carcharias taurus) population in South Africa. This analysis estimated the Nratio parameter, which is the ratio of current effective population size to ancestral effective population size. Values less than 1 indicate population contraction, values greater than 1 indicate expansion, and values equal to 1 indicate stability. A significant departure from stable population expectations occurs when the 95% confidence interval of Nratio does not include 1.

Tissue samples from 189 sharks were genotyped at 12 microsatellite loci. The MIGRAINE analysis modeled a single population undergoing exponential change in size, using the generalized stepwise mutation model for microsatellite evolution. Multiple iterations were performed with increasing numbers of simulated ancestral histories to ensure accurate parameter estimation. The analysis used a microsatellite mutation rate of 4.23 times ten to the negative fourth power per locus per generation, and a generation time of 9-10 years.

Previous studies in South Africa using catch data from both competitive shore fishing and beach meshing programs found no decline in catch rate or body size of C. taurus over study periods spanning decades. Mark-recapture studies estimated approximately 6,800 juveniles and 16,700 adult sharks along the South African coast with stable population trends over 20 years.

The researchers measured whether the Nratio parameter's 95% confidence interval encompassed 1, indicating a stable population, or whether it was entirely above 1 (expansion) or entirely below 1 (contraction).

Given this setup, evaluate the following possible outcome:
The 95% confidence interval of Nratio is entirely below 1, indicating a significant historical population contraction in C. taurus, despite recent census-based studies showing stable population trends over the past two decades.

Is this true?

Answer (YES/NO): NO